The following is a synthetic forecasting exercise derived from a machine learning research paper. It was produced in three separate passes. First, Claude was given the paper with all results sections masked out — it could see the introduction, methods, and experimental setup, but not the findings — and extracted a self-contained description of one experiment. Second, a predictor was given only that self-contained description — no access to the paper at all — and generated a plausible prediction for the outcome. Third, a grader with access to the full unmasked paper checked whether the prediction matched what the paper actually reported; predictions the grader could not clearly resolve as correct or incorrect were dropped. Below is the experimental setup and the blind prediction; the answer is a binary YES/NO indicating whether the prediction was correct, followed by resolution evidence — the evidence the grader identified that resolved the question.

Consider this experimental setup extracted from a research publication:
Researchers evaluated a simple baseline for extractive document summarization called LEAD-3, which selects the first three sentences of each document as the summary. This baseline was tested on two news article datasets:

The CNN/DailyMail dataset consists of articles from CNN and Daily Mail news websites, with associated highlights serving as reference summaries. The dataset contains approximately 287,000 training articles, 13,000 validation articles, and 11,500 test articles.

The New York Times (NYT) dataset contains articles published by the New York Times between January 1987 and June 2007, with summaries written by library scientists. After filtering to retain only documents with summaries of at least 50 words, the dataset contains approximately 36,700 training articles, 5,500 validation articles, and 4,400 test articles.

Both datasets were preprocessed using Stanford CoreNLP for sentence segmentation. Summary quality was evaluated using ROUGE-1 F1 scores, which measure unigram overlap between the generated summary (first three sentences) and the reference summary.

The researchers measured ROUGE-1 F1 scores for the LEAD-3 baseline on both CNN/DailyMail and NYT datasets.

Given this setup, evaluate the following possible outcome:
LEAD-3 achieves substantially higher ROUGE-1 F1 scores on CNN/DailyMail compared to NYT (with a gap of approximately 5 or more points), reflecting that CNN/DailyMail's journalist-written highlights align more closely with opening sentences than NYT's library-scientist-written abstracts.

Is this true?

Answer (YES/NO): YES